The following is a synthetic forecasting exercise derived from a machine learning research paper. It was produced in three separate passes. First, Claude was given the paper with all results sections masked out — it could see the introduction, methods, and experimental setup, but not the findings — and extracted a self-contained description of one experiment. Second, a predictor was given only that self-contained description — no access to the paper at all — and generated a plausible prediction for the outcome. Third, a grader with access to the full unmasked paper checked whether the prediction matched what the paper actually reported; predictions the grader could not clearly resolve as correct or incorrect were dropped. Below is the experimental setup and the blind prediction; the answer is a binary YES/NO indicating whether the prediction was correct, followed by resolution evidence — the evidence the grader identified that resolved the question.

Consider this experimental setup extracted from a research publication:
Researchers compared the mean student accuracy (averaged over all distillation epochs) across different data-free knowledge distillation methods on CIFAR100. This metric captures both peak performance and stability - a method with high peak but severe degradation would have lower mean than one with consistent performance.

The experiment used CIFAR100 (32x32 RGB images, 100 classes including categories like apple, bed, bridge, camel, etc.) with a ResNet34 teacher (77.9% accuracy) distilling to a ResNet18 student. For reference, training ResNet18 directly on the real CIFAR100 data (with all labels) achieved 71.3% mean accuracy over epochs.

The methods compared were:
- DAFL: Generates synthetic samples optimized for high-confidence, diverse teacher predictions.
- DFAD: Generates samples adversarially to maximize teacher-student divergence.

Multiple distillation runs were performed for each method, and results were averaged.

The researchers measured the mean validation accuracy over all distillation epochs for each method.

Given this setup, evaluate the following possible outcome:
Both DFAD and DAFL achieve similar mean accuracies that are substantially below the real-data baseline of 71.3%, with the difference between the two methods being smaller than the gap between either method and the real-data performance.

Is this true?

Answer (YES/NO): YES